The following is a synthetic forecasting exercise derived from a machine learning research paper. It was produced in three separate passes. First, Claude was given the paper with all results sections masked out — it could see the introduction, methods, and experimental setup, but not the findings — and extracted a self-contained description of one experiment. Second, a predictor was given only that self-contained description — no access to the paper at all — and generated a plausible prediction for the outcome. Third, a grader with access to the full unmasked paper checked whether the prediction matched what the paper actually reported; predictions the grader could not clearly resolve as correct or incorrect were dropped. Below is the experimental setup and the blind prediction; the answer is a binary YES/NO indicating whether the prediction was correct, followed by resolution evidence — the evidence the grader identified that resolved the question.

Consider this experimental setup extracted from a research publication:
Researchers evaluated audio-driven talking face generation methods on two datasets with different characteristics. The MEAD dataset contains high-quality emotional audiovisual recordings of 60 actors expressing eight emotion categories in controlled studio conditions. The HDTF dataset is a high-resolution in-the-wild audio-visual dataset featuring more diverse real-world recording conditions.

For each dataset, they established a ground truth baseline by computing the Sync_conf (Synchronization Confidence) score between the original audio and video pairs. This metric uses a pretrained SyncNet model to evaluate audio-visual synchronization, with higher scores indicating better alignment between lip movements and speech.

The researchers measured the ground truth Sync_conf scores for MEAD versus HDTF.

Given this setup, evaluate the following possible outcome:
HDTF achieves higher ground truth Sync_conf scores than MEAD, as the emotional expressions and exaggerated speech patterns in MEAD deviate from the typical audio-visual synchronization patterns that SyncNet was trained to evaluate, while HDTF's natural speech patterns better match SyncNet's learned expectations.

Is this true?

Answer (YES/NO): YES